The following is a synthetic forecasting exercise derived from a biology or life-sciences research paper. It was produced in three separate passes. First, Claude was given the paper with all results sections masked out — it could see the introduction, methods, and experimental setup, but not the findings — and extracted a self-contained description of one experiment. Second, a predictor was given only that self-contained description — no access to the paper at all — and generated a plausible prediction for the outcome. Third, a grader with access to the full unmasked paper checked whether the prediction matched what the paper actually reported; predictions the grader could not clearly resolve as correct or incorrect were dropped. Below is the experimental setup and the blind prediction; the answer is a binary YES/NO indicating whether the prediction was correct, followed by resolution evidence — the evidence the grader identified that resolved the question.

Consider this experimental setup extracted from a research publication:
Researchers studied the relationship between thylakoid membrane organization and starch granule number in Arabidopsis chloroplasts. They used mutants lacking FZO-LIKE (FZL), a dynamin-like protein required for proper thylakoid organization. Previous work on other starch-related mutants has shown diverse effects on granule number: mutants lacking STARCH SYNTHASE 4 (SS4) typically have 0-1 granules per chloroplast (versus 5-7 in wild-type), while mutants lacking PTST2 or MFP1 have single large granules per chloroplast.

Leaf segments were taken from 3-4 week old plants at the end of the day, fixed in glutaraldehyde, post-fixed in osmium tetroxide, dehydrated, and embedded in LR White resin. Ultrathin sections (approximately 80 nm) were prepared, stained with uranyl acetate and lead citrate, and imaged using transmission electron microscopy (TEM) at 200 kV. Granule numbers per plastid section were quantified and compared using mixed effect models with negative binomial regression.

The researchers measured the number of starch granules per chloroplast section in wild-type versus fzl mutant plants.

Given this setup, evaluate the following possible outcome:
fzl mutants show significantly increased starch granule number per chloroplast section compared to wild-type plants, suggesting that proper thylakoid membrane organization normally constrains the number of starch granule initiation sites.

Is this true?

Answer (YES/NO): NO